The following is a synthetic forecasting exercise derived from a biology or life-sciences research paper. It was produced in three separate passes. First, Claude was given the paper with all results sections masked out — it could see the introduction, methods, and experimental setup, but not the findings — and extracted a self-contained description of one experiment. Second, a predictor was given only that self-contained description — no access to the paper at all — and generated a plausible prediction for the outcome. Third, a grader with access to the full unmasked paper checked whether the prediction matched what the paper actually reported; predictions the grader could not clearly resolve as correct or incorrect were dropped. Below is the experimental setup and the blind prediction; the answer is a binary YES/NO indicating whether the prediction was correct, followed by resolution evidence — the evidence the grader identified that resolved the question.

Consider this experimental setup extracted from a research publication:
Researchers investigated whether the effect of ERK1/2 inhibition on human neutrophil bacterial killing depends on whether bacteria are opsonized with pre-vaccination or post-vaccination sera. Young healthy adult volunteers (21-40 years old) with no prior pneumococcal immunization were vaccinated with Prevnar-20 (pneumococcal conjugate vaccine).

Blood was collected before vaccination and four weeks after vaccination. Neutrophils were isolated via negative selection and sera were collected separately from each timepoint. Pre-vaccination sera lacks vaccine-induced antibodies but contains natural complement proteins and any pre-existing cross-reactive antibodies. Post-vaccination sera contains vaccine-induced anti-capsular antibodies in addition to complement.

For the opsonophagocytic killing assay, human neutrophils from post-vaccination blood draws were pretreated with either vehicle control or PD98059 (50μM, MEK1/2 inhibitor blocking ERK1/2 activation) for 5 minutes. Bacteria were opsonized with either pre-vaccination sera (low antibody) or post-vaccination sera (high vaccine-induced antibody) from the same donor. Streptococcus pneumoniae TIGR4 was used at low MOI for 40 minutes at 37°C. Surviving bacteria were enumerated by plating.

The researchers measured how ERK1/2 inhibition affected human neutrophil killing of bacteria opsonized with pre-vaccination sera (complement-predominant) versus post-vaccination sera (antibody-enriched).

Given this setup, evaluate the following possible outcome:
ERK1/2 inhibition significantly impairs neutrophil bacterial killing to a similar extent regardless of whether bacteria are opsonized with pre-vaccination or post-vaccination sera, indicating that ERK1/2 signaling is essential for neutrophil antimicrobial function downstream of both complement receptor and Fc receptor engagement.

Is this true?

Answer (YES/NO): NO